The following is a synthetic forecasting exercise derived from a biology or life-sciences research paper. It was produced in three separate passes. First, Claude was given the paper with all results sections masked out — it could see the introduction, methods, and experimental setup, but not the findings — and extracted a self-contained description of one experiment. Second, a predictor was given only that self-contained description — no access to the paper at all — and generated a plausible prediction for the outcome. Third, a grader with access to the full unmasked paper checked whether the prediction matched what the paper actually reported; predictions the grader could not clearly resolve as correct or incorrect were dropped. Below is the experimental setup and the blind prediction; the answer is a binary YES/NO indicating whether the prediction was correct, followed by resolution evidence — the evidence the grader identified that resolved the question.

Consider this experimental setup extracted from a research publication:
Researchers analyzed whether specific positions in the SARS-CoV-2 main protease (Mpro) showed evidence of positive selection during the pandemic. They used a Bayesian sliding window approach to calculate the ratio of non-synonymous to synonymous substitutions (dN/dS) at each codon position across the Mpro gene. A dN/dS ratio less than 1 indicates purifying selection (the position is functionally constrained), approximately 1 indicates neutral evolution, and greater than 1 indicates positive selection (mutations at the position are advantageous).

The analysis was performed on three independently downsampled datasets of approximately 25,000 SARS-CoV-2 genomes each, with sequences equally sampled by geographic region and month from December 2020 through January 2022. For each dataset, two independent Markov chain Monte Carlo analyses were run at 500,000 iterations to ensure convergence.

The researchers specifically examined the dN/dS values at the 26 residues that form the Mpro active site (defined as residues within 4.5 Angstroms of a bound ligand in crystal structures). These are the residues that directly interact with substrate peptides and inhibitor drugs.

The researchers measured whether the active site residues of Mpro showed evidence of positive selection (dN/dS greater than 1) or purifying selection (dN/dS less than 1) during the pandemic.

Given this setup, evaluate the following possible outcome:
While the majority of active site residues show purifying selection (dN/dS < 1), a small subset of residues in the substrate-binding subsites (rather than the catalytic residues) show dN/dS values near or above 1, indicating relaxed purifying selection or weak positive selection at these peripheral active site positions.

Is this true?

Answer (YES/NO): NO